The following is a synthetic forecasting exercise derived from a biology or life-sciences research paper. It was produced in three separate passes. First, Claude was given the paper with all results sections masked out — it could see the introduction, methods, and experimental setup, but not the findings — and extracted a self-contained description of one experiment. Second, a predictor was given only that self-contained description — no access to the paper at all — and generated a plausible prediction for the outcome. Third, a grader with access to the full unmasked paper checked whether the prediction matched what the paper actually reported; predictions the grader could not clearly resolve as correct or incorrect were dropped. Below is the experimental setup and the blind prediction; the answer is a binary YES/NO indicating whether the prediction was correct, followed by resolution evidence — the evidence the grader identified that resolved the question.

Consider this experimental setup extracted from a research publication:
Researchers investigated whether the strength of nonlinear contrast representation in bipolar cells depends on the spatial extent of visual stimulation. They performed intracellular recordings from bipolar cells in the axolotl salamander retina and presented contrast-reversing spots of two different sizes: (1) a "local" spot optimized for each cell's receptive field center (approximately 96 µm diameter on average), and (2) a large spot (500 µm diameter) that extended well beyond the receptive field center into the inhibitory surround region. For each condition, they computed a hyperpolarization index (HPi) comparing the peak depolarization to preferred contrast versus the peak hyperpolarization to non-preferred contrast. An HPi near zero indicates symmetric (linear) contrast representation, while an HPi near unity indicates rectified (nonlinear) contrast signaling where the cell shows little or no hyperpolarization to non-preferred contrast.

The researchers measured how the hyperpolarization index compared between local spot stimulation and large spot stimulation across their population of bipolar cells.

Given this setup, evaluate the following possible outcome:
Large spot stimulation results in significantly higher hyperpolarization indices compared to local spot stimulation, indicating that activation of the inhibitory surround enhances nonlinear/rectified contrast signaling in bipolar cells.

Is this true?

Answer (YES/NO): NO